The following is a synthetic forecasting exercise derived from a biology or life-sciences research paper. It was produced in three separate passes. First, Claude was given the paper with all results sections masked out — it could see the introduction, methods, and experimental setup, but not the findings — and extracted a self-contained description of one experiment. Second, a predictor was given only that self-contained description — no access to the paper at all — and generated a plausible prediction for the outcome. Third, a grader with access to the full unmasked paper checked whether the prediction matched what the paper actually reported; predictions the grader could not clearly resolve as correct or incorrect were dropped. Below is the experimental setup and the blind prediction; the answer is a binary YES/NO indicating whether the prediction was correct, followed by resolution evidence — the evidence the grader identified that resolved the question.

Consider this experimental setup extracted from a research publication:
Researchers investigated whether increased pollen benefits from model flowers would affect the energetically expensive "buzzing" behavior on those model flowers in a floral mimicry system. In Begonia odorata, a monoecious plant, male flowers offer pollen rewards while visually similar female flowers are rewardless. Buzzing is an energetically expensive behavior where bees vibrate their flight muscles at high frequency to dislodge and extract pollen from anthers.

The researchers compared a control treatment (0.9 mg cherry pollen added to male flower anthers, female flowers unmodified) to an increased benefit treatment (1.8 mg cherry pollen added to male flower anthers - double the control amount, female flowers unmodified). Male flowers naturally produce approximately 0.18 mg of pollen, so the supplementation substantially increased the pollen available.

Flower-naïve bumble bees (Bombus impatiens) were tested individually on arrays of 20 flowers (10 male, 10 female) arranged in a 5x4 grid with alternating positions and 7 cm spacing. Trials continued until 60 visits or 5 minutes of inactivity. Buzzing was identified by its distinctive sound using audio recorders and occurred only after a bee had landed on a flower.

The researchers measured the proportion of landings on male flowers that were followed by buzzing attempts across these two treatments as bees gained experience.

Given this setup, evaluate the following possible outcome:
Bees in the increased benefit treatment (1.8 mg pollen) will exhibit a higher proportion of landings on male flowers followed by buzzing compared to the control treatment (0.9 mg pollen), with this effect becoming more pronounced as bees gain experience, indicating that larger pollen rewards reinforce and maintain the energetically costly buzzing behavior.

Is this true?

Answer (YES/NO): NO